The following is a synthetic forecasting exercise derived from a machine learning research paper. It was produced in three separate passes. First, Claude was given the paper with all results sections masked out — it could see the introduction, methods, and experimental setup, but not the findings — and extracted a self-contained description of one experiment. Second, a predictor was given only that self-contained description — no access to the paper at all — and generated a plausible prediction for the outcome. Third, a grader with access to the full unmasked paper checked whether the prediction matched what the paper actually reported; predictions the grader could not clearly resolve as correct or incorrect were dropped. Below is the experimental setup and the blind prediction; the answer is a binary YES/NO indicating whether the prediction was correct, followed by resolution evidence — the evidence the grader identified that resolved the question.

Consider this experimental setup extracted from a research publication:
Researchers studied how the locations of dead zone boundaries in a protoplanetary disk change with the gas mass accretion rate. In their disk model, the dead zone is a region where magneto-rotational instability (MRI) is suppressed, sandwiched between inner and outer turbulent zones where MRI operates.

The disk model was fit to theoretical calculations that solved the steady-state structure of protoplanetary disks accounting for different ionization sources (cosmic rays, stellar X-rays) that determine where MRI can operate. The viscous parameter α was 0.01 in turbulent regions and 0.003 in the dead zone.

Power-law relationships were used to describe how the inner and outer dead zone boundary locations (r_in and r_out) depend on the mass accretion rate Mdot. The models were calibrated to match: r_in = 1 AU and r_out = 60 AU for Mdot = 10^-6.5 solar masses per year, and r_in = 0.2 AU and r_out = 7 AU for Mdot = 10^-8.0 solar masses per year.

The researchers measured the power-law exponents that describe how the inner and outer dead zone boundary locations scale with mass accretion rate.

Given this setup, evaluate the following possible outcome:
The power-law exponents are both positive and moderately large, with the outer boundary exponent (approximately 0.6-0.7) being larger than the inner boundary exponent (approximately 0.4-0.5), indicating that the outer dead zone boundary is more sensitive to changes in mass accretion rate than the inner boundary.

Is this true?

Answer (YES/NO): YES